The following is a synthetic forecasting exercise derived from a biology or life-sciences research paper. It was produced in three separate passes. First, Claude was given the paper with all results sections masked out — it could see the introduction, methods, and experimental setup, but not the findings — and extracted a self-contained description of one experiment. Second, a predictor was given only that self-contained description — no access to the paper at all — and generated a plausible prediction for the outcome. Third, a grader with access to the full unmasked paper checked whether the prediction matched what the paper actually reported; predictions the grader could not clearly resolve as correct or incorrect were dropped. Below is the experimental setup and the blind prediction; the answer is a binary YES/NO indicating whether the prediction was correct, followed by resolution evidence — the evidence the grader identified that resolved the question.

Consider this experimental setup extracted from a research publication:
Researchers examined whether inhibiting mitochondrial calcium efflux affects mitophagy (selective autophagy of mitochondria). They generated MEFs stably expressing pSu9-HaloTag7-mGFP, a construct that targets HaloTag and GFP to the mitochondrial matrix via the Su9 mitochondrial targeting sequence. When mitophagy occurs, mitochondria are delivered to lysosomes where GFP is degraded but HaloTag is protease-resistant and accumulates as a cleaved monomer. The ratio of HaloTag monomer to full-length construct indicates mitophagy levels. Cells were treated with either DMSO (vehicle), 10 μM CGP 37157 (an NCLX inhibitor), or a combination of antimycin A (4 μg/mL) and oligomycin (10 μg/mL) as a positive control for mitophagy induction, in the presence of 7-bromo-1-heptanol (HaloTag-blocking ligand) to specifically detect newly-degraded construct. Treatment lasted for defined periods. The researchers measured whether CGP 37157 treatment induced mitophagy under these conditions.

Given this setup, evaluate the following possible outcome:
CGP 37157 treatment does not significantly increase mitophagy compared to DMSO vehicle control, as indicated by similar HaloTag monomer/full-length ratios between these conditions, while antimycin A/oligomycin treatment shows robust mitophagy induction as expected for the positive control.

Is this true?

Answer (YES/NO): YES